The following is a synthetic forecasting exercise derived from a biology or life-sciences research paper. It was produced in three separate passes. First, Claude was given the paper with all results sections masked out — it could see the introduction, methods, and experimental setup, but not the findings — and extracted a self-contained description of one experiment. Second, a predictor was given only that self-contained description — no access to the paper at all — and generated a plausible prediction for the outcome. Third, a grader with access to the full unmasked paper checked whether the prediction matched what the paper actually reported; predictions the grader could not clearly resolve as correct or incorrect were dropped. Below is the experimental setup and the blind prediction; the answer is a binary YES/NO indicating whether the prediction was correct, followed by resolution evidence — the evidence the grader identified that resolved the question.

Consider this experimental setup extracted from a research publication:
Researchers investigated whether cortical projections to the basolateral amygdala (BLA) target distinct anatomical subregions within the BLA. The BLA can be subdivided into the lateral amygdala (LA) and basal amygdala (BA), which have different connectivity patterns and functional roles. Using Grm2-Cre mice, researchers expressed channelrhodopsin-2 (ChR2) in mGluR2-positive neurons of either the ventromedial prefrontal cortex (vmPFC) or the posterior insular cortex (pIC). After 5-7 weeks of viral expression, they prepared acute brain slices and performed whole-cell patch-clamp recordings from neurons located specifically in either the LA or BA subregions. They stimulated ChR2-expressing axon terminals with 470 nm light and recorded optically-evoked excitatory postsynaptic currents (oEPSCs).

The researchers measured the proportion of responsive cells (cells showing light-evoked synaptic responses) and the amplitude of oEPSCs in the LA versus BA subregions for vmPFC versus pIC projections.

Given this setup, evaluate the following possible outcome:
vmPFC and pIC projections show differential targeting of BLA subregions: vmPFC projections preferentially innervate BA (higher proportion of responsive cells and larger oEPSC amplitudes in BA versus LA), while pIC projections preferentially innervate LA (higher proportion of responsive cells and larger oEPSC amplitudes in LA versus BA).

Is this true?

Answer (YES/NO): NO